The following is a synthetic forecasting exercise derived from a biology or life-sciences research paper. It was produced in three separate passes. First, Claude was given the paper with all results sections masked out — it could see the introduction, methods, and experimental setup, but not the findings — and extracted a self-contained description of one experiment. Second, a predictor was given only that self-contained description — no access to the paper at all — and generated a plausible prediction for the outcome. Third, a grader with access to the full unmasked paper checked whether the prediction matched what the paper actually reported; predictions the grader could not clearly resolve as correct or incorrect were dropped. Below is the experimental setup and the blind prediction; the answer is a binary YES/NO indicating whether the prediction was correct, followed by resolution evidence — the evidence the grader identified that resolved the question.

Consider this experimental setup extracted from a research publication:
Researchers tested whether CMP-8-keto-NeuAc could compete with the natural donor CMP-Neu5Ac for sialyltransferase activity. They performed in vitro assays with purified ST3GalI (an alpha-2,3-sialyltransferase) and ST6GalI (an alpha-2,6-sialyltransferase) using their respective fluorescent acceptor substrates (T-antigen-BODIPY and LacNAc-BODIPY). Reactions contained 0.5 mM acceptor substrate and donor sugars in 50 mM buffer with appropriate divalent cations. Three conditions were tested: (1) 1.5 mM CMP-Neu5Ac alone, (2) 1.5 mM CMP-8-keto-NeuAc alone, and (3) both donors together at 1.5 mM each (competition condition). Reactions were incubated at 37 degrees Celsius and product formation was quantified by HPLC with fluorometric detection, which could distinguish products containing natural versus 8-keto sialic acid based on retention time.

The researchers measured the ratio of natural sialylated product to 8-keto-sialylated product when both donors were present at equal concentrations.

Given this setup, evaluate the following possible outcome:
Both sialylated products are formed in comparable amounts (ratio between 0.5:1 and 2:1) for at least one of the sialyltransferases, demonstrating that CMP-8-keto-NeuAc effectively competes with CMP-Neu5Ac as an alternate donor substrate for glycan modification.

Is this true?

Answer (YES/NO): NO